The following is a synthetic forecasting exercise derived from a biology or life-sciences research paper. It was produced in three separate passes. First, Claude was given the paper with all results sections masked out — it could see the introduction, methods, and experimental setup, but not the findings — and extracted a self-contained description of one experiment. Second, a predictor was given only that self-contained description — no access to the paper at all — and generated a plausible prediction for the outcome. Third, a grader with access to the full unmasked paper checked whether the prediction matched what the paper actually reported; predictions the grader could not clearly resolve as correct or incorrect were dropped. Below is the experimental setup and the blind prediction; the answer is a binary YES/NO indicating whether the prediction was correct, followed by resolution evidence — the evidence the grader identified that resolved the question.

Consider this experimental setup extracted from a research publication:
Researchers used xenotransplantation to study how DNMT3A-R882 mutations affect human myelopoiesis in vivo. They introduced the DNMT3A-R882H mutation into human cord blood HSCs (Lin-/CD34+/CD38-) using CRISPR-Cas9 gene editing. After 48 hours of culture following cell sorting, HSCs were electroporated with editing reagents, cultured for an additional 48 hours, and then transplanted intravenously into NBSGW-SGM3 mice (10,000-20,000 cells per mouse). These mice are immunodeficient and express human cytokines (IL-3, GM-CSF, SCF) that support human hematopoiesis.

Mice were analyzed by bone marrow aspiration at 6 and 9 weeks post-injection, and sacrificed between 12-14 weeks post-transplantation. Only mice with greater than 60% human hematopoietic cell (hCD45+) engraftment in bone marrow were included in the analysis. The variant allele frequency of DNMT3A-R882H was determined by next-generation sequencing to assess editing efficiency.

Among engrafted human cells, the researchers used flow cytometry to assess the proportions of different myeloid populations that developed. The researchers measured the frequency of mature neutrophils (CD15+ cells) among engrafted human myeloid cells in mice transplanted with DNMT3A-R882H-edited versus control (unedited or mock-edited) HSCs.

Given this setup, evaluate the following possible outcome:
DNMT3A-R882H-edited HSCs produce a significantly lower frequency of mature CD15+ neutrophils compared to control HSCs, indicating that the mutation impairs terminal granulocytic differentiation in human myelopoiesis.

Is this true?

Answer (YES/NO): NO